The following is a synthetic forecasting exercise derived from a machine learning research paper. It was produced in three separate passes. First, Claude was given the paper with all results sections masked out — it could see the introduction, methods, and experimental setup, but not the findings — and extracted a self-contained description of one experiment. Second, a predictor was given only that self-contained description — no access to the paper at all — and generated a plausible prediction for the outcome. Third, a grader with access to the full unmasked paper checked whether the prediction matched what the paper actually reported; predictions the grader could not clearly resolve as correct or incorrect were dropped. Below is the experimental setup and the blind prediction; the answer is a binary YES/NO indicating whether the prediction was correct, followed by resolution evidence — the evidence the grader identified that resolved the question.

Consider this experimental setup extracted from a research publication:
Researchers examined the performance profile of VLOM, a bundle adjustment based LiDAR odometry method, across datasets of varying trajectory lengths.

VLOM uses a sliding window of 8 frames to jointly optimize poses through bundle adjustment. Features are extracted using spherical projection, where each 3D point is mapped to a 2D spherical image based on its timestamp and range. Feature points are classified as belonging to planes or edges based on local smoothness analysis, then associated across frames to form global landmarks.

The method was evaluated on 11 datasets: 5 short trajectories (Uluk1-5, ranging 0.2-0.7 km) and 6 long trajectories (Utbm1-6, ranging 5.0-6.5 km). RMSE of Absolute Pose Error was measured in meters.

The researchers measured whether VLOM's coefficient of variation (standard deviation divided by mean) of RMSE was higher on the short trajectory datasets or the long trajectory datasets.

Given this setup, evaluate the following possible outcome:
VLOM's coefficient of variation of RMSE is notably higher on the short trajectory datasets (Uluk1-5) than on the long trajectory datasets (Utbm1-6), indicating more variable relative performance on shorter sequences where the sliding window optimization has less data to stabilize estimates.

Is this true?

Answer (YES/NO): YES